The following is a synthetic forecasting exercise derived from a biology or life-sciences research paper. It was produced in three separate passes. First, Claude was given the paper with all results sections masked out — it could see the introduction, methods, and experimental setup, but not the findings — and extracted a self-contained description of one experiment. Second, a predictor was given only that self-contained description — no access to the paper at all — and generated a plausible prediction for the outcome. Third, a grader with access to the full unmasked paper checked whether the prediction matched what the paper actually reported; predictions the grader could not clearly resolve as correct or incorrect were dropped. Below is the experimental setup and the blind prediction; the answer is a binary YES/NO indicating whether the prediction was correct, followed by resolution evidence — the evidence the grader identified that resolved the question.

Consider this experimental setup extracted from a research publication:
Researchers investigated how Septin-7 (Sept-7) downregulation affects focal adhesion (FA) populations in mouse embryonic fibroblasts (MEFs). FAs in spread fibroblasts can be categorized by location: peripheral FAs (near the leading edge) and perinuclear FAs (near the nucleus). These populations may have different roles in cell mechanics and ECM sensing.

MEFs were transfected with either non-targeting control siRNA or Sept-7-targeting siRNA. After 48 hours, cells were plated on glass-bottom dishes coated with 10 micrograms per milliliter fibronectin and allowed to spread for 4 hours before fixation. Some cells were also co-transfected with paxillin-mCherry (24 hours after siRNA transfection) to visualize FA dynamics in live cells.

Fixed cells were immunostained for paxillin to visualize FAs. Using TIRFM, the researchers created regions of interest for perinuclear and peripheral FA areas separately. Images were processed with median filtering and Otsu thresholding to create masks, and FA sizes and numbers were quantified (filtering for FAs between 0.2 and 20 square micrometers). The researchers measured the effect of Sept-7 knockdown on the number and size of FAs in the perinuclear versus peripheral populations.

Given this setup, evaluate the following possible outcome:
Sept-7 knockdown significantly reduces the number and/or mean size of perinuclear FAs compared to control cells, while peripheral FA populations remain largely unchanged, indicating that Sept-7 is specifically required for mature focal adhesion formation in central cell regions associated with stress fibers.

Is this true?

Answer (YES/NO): YES